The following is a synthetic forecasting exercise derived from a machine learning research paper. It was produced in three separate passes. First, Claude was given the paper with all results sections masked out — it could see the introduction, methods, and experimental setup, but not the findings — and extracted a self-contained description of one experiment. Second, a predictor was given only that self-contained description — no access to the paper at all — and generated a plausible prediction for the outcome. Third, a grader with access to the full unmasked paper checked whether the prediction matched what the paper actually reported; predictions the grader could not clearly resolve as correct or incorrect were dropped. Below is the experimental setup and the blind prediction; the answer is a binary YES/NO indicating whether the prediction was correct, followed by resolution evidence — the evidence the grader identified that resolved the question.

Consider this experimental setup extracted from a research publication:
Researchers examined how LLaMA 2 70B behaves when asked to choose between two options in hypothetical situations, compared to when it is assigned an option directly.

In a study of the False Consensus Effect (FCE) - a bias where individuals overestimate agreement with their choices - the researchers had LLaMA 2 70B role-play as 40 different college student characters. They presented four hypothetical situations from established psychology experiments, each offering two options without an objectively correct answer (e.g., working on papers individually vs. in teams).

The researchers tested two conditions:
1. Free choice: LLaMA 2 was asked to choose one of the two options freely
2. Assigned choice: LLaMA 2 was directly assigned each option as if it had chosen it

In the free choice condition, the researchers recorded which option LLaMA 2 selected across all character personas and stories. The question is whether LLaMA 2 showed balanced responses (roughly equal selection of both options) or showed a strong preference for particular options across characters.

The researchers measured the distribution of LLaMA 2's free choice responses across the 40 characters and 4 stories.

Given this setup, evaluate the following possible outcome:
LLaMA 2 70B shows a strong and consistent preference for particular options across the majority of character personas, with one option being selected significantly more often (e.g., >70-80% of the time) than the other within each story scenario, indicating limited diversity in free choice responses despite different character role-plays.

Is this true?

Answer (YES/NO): YES